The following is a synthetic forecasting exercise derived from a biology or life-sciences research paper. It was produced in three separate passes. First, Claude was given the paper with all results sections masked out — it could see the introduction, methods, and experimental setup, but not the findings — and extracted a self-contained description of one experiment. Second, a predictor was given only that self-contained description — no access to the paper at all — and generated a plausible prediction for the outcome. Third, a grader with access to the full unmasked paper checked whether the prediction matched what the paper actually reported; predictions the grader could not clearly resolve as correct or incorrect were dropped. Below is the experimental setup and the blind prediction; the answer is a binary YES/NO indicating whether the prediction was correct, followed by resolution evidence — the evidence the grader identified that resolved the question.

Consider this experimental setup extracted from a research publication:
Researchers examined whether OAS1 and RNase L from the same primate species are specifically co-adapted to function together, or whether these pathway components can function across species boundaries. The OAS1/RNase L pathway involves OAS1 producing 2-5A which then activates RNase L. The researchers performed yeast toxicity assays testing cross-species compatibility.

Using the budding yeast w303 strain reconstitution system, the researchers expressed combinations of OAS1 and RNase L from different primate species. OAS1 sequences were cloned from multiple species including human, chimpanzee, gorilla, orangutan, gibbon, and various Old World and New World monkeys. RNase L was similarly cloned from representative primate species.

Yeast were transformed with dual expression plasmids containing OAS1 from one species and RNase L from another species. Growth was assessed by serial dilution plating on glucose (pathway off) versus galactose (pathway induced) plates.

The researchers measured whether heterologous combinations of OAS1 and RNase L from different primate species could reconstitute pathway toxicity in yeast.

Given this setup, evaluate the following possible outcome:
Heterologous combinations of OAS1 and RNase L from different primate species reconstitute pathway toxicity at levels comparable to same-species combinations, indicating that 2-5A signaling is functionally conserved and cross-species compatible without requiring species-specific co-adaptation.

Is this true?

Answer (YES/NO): YES